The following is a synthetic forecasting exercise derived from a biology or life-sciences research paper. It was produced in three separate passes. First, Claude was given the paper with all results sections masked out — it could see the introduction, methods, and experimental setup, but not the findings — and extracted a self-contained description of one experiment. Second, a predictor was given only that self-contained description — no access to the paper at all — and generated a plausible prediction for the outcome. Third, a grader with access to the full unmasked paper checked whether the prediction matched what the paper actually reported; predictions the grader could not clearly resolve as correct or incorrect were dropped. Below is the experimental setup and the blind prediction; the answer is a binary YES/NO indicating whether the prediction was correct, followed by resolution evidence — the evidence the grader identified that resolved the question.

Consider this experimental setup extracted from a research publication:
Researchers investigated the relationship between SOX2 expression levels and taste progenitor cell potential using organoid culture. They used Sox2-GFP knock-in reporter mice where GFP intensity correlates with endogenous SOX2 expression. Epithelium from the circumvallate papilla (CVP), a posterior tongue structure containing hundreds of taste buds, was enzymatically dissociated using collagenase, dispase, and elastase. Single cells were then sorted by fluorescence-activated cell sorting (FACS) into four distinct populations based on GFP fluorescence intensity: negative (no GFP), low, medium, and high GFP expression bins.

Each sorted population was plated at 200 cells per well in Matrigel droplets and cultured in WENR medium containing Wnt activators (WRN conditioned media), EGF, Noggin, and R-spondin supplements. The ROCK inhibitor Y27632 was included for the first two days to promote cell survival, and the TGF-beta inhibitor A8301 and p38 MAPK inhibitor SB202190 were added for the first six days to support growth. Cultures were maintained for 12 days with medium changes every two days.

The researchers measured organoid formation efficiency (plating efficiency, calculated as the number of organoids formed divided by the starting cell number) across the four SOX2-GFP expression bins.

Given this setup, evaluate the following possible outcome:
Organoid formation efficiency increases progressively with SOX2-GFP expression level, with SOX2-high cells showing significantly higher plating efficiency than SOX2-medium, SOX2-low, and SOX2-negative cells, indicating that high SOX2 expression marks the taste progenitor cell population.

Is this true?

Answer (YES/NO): NO